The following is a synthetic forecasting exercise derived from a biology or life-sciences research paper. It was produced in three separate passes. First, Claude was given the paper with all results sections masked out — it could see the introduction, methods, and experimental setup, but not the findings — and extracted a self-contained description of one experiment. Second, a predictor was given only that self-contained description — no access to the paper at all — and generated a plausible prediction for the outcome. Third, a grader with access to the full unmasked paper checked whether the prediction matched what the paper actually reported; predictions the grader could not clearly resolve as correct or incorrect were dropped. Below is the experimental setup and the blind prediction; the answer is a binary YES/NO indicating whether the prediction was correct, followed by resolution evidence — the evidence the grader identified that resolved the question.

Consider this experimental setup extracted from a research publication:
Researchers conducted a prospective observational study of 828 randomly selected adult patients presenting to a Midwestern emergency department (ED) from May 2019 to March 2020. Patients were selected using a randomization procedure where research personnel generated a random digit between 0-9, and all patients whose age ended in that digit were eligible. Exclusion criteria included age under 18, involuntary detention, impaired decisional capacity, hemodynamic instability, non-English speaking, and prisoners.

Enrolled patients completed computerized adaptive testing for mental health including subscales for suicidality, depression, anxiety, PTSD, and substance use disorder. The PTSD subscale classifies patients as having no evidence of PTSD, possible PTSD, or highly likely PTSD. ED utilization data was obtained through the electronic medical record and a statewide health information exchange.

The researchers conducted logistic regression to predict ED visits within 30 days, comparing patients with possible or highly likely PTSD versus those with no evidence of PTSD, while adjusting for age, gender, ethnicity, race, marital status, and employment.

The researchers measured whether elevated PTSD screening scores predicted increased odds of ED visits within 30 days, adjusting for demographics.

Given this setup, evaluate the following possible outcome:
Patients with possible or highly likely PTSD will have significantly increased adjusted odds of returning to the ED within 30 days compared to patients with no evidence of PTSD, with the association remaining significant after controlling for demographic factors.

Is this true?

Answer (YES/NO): NO